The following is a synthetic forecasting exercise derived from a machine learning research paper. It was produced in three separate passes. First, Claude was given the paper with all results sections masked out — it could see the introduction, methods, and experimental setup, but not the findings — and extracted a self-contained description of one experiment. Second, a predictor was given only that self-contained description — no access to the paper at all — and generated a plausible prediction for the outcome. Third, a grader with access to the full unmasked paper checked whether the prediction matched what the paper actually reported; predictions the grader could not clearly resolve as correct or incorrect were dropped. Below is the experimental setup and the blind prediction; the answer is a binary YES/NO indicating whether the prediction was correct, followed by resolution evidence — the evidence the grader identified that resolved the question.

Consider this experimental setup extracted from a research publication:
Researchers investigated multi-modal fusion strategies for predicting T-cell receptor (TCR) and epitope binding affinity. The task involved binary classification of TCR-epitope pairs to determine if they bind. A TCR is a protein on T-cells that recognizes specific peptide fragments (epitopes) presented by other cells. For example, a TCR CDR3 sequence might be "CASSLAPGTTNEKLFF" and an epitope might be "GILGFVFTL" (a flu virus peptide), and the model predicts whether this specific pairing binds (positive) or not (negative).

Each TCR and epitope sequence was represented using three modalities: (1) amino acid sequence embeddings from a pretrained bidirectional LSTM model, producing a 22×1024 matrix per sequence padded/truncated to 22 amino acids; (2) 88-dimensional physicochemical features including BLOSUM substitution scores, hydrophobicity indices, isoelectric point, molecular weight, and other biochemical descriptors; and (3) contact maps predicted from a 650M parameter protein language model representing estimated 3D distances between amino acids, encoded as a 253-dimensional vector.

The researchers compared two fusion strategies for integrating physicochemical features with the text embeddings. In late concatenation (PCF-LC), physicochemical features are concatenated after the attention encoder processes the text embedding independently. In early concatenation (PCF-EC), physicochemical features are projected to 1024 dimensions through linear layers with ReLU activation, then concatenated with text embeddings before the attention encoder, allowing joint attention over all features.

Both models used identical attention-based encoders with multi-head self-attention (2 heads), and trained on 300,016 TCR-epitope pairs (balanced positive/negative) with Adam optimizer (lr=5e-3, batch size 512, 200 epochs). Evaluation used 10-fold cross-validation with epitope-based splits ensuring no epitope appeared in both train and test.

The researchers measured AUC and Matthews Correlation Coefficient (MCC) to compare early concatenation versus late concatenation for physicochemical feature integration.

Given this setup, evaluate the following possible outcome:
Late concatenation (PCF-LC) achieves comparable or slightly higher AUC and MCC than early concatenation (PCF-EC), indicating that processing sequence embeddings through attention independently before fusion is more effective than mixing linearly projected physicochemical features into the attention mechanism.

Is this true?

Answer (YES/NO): NO